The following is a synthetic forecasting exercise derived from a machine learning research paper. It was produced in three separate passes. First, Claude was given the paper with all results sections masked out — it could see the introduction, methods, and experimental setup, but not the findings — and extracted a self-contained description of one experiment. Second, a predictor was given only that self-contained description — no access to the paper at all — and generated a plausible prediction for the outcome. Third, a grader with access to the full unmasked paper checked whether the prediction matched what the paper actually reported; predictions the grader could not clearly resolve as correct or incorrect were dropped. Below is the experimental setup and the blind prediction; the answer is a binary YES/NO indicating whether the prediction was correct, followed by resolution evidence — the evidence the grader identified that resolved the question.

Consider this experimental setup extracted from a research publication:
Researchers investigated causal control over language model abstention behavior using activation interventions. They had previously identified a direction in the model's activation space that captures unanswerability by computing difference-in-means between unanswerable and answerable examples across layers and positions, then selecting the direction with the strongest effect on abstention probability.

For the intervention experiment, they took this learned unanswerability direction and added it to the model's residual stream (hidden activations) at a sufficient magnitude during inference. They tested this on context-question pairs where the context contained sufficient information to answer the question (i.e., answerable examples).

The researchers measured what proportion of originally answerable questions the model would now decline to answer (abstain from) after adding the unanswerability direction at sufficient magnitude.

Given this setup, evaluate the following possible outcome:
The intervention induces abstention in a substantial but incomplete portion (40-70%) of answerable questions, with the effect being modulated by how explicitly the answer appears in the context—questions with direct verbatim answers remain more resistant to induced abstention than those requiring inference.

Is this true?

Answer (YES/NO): NO